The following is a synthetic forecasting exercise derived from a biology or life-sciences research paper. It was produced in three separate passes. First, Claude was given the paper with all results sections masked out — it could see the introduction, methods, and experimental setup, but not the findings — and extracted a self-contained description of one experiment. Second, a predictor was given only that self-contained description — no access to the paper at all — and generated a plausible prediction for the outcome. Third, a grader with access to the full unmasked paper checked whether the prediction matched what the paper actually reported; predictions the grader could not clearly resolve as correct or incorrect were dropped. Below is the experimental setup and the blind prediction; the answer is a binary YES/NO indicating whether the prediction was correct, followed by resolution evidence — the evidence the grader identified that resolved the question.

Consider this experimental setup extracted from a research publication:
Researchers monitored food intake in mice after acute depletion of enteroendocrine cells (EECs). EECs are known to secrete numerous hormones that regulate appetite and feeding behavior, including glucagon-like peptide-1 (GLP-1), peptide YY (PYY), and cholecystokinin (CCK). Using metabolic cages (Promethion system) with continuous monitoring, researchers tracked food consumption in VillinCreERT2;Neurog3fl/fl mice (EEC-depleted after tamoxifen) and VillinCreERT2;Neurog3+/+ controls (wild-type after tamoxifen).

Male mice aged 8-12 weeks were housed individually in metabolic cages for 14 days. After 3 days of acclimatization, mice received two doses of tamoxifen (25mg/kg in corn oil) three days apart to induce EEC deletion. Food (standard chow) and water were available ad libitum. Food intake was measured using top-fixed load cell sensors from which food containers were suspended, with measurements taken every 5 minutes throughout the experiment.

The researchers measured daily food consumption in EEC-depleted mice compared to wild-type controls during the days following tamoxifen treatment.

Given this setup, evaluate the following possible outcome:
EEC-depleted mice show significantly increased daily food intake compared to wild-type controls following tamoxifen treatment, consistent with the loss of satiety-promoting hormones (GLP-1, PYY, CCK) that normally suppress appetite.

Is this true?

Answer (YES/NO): NO